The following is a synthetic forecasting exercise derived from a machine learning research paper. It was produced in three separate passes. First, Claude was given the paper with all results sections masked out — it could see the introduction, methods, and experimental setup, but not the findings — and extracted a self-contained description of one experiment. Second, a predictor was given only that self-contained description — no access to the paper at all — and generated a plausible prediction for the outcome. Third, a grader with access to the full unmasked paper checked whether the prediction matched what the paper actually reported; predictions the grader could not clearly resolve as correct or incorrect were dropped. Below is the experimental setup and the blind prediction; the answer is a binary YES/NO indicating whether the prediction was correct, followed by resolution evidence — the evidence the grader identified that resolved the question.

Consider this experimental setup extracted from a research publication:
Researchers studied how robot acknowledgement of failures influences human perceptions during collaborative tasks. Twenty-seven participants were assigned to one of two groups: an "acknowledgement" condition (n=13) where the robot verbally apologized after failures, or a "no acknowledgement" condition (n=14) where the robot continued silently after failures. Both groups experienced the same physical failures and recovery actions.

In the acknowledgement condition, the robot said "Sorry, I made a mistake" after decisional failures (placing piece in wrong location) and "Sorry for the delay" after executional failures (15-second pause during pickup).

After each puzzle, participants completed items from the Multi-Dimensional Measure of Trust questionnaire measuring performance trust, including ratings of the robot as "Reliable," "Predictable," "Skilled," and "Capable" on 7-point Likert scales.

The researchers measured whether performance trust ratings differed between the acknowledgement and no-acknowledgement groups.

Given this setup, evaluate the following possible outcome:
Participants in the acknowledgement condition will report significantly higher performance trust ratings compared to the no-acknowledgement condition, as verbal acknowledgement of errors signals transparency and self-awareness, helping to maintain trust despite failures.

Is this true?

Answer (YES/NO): NO